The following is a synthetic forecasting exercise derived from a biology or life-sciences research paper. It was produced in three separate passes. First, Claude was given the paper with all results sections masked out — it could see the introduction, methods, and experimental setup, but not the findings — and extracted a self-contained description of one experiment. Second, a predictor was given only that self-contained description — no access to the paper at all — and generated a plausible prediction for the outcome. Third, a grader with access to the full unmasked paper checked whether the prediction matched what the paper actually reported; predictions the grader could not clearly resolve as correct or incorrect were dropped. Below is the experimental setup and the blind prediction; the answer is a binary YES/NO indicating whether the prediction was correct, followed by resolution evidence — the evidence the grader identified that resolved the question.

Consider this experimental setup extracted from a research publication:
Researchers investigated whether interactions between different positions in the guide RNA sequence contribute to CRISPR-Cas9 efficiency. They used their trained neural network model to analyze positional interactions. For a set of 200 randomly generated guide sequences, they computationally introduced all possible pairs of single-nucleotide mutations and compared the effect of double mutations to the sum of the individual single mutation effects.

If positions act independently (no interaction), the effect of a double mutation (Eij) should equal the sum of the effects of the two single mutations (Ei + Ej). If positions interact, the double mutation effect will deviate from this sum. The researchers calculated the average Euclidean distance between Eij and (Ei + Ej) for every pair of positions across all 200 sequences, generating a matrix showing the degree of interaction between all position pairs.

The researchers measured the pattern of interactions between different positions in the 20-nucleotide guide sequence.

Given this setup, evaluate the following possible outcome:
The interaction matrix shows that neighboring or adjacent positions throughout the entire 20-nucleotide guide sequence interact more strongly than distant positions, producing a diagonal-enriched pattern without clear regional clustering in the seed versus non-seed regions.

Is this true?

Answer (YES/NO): NO